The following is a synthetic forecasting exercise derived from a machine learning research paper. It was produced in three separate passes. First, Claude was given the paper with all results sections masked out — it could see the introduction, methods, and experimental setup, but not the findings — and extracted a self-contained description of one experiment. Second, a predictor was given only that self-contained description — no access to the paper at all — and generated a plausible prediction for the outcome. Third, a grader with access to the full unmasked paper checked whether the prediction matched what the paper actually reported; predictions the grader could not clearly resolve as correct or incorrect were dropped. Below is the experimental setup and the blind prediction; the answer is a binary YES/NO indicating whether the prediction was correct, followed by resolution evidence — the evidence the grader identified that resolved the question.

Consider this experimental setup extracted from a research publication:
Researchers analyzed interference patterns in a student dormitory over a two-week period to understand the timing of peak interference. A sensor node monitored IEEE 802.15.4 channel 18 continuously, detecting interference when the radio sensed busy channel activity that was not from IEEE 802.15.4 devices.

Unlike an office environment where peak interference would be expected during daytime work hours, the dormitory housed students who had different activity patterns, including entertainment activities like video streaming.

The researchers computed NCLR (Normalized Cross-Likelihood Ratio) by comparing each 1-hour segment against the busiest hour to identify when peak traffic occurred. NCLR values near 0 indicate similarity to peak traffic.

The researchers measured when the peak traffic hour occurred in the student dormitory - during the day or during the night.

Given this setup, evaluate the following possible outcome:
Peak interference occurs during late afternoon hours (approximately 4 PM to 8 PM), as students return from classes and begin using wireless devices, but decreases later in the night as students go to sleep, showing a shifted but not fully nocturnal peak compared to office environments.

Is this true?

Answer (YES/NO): NO